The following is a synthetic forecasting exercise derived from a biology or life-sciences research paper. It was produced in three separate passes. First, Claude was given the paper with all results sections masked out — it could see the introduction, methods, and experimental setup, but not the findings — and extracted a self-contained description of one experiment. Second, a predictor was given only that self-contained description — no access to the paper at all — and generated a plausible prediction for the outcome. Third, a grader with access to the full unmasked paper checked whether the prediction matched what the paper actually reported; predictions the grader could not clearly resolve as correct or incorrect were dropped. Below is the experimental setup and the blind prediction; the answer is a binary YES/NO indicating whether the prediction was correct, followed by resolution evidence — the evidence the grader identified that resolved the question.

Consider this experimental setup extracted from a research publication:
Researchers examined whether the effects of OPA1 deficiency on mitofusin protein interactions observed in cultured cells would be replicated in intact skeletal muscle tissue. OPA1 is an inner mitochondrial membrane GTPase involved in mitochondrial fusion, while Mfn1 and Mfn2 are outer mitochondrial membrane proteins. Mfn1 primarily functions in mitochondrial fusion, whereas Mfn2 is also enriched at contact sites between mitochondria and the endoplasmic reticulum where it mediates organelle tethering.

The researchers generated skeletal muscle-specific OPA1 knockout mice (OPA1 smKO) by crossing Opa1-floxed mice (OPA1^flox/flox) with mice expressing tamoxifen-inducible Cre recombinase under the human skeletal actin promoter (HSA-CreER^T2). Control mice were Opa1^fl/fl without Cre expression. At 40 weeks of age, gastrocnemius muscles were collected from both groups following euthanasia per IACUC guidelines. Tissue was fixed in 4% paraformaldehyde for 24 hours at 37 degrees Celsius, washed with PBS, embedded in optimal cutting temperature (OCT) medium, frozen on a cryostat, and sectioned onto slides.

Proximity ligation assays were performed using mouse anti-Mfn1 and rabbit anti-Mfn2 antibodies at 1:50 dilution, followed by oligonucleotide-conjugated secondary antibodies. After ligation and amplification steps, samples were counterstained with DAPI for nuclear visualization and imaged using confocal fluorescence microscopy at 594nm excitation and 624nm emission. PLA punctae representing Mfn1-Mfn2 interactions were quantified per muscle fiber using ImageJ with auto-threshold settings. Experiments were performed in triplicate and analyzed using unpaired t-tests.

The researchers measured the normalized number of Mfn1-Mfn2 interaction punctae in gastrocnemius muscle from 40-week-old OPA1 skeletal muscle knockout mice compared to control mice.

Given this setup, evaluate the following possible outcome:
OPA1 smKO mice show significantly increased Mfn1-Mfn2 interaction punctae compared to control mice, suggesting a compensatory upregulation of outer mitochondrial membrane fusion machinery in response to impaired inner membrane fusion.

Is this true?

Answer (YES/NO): YES